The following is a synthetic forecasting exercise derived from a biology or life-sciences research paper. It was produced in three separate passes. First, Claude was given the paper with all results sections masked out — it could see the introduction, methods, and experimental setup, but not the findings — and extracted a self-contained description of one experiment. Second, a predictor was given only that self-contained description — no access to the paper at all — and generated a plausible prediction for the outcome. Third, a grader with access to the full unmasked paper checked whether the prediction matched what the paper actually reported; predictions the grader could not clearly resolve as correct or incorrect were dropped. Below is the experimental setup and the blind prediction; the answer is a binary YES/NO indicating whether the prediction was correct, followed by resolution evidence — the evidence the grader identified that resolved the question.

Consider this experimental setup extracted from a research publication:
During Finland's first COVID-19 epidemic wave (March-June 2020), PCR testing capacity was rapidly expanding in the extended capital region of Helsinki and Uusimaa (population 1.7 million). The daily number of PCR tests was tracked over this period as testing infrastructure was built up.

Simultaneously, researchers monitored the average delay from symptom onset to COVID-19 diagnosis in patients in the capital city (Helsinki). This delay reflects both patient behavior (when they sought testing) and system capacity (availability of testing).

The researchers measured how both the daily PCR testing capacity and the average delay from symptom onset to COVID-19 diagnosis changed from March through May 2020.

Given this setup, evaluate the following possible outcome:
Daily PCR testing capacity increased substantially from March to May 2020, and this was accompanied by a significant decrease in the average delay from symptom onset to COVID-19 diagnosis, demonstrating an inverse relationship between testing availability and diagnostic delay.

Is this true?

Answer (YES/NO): YES